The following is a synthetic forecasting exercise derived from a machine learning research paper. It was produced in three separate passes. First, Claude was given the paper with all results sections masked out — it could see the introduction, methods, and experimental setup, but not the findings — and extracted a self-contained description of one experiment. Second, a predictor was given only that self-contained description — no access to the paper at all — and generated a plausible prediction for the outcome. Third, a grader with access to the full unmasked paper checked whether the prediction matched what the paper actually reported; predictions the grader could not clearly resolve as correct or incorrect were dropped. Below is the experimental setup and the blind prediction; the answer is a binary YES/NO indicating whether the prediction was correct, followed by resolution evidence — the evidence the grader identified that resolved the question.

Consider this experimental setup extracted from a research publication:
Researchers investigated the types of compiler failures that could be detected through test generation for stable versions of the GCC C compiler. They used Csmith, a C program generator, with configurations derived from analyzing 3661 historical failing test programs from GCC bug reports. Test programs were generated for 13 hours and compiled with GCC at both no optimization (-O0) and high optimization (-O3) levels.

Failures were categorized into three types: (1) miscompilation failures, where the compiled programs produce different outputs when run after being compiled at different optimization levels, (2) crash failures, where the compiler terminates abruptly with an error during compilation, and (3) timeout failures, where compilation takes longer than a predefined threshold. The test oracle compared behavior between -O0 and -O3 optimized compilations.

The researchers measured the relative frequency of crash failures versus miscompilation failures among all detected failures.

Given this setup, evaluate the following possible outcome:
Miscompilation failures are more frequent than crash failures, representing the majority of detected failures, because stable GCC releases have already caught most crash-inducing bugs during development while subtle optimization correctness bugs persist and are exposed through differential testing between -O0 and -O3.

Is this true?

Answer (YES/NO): NO